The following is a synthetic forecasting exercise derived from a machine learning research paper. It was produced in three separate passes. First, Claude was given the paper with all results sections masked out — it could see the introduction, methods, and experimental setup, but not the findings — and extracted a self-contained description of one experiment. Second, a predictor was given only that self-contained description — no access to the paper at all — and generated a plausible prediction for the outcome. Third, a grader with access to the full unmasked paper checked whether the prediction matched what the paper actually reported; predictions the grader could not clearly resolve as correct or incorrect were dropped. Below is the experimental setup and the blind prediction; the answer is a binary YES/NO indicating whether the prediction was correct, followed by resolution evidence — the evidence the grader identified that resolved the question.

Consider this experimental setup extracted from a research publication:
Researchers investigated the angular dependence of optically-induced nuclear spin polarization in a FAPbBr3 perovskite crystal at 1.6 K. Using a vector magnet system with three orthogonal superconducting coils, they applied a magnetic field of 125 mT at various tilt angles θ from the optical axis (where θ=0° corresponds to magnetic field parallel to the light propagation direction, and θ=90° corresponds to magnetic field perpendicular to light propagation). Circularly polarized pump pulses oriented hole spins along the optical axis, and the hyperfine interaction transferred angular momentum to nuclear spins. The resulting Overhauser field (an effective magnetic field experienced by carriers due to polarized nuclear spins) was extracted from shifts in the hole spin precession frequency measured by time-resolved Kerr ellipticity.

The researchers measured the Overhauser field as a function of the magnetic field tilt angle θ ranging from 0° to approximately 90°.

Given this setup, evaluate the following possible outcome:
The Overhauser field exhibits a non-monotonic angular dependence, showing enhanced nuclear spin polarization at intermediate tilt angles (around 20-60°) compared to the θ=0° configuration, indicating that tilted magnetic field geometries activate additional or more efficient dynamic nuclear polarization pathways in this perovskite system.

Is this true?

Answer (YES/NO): NO